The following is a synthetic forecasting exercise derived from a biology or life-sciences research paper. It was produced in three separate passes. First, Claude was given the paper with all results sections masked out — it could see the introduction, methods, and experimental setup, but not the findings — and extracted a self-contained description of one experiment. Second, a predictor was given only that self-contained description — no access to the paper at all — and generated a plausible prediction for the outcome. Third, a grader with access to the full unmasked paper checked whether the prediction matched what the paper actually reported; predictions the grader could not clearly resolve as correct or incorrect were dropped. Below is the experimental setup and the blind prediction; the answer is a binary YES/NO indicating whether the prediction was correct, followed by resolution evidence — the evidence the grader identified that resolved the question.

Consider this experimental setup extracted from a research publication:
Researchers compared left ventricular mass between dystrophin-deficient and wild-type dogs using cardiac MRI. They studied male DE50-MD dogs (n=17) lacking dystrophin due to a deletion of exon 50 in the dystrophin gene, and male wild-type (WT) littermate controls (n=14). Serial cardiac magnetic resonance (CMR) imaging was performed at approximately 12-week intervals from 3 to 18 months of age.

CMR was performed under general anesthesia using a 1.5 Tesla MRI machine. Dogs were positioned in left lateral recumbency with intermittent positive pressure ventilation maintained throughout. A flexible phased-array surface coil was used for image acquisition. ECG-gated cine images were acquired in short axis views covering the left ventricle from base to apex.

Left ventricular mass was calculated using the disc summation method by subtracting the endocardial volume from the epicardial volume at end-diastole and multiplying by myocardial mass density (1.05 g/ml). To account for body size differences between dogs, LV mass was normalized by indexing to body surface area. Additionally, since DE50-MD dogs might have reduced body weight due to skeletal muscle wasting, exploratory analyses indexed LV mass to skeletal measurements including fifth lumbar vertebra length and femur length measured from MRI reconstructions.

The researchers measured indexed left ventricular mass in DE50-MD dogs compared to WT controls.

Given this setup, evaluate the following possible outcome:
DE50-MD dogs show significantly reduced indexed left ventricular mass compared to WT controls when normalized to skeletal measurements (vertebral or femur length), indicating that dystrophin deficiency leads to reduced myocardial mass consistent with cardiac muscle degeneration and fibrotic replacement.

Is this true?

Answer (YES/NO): NO